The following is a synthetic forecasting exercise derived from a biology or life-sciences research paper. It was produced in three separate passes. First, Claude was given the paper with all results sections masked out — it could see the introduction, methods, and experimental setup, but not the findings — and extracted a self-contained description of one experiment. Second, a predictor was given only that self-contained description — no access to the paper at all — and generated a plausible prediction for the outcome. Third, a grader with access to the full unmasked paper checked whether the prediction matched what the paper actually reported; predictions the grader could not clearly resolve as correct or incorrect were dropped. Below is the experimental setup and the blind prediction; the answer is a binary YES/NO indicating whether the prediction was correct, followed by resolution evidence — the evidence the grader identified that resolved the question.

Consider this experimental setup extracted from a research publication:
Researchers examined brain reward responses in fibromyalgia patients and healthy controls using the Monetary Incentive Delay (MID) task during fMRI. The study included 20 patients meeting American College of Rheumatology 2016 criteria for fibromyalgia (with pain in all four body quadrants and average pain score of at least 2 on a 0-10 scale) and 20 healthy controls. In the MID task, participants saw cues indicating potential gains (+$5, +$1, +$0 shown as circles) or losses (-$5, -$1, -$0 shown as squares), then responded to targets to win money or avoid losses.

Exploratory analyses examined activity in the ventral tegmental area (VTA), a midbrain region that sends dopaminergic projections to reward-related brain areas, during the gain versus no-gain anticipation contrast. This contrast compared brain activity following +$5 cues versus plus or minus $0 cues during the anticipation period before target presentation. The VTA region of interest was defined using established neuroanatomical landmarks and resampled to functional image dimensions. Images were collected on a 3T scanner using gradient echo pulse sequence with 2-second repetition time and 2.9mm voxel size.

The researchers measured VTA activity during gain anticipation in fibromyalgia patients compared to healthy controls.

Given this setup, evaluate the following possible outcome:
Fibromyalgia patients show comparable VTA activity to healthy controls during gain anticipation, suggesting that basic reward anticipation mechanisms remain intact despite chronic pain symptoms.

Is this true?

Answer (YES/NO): YES